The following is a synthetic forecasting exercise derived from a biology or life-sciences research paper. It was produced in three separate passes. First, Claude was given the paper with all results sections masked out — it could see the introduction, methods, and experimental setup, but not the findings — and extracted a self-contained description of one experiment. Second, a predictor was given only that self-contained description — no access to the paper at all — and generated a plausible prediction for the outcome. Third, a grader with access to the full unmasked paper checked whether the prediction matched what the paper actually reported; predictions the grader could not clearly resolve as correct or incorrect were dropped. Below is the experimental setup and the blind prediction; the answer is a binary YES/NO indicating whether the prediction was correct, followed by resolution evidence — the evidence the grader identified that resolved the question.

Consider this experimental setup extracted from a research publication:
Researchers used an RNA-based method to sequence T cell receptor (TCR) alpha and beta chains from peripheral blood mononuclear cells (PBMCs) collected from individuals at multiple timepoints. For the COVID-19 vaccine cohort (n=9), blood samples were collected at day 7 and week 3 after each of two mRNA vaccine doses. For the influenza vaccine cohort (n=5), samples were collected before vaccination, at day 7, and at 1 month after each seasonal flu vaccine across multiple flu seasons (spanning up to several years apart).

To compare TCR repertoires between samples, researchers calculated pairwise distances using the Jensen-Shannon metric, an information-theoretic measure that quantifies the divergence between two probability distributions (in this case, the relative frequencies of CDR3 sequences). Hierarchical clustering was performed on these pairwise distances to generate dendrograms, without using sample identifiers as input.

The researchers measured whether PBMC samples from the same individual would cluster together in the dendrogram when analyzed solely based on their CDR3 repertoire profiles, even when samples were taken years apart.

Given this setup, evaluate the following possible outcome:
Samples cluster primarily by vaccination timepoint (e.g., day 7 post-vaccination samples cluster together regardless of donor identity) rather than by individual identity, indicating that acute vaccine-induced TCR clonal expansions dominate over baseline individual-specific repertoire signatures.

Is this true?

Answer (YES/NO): NO